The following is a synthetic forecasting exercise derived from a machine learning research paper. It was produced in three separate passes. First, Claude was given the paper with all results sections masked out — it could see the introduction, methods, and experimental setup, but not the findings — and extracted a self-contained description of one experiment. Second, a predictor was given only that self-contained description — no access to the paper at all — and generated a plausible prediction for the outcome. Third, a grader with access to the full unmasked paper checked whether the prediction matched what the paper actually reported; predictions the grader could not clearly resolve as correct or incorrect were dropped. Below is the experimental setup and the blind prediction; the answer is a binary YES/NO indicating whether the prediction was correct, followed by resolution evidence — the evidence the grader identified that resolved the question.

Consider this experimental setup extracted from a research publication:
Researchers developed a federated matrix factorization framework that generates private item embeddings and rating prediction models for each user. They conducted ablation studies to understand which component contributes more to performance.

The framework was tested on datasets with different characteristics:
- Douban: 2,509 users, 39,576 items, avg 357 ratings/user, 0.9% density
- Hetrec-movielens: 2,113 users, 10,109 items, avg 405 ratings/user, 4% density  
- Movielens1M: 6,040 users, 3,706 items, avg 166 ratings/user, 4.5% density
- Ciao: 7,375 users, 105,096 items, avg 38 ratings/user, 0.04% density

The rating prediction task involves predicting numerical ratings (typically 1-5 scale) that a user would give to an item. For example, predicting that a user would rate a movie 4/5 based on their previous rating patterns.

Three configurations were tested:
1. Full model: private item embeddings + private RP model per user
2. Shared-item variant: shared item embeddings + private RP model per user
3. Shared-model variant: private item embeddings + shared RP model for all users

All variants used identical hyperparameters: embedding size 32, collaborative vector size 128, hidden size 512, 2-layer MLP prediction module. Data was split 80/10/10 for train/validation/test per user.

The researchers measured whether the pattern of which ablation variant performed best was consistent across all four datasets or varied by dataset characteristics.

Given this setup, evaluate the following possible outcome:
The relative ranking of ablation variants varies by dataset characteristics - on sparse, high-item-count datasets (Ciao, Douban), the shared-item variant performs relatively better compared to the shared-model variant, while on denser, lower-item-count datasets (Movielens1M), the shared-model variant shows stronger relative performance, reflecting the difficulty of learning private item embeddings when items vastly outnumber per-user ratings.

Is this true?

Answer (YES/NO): NO